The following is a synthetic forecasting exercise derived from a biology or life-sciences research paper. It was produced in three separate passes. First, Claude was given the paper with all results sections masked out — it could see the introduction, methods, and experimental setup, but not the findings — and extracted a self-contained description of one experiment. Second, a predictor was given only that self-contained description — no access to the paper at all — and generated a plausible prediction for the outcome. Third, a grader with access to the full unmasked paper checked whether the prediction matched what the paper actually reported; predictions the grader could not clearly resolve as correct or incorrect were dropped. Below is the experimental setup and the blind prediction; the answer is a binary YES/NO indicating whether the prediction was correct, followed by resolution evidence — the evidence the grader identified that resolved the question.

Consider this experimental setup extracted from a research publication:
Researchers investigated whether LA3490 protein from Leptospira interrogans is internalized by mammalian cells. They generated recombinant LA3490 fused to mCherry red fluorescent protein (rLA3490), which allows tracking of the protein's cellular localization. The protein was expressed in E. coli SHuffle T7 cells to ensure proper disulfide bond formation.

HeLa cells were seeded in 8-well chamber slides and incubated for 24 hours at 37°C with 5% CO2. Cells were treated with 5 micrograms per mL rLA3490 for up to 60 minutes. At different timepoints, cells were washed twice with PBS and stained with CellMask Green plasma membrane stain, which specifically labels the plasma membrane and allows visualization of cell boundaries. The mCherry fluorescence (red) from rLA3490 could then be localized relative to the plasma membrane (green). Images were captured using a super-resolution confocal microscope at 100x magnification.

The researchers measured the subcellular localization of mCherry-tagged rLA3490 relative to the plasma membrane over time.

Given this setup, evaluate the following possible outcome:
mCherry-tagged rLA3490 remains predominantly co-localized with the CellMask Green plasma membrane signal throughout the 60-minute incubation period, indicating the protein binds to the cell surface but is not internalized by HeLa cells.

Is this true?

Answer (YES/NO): NO